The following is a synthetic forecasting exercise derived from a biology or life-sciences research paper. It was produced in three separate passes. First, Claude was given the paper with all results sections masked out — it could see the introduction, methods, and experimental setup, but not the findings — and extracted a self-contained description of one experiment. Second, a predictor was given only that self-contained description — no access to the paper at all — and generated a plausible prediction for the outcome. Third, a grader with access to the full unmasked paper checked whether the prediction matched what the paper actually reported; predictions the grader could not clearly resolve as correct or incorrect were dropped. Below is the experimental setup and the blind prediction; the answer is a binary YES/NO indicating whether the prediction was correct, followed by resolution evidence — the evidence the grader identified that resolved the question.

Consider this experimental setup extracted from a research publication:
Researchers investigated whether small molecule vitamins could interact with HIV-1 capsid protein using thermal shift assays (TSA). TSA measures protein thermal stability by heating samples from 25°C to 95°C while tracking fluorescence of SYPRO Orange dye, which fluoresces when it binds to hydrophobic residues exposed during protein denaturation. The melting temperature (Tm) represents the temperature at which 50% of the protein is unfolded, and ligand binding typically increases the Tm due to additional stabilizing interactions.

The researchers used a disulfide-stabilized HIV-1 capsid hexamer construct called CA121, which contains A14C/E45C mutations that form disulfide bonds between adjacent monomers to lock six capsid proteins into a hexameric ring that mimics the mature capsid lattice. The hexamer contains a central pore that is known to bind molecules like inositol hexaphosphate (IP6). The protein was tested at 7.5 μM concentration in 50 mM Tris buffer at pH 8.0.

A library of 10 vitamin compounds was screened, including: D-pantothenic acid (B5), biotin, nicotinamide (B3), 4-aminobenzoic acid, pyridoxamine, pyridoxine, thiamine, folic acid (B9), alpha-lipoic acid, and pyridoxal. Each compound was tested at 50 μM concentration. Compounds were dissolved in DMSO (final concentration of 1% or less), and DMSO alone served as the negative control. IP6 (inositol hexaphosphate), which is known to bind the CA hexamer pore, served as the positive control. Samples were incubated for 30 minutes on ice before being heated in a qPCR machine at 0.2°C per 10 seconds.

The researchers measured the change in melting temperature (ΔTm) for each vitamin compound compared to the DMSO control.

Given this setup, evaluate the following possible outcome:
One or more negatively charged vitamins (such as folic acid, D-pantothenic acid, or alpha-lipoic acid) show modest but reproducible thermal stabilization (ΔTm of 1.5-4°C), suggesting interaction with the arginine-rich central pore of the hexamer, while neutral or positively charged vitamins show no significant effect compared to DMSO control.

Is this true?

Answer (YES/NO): YES